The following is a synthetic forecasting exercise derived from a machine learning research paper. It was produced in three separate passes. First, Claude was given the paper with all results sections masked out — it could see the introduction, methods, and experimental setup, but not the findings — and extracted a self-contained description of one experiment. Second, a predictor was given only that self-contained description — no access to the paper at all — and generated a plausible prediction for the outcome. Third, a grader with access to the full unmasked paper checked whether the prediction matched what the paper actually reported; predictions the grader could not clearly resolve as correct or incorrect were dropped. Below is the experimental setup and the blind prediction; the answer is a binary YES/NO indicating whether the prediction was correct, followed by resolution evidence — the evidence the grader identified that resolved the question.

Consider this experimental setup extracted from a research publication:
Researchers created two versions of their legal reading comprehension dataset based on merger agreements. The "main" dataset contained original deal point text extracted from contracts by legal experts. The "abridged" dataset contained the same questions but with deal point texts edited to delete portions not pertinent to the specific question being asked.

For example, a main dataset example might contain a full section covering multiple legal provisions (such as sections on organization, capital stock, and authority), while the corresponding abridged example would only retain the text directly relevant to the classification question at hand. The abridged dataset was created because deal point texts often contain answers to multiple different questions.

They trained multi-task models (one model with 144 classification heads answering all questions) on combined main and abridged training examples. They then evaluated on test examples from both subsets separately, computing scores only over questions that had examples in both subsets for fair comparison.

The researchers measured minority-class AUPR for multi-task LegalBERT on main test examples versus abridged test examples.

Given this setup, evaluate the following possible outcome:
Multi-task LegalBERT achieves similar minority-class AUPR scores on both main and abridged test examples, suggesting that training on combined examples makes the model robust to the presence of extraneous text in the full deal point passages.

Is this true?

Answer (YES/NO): NO